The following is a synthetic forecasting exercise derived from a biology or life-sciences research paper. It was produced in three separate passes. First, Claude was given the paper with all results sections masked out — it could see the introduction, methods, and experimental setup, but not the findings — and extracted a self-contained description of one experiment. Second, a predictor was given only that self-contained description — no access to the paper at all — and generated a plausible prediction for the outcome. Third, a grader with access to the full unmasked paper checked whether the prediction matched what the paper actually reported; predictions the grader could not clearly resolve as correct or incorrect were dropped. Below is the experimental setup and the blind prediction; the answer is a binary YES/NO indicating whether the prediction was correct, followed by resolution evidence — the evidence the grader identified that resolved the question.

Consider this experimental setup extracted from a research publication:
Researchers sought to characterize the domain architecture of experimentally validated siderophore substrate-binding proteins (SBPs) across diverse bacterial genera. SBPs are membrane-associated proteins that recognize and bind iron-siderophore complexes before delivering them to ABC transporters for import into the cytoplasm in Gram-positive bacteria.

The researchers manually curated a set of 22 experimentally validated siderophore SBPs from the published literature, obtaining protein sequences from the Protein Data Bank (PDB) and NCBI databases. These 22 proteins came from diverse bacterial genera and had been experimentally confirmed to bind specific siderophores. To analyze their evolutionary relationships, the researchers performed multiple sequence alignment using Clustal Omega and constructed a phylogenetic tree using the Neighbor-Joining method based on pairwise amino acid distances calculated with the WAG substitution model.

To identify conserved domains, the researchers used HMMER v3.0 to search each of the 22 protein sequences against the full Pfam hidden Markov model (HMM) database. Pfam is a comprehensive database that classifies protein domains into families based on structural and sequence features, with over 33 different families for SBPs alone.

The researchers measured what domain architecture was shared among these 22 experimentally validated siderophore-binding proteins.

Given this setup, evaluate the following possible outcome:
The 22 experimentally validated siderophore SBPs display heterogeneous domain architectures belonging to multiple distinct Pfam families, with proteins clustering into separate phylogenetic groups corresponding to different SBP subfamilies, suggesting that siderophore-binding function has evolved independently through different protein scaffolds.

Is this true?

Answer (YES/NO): NO